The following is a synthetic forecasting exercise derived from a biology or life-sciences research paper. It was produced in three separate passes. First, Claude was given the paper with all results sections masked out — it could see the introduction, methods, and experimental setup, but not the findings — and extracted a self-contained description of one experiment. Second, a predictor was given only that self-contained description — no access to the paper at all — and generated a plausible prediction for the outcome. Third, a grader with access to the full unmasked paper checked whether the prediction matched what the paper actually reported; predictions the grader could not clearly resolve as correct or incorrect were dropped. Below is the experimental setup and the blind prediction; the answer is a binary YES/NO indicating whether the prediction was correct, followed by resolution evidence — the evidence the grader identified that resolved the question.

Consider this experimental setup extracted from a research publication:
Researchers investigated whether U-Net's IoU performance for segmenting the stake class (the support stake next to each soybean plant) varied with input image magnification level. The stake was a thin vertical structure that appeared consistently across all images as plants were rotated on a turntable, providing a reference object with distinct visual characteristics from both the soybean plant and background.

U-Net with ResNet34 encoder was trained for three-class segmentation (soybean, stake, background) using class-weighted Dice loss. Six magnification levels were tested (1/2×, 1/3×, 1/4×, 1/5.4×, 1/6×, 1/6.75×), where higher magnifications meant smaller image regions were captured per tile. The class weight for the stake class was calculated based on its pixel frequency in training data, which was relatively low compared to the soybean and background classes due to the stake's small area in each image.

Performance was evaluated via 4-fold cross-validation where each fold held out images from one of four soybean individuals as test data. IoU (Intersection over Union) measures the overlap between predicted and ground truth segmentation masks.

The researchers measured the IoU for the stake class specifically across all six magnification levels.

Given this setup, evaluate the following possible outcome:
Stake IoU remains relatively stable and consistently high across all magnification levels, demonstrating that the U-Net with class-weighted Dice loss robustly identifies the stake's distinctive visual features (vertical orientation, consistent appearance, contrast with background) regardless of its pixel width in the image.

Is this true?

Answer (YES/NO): NO